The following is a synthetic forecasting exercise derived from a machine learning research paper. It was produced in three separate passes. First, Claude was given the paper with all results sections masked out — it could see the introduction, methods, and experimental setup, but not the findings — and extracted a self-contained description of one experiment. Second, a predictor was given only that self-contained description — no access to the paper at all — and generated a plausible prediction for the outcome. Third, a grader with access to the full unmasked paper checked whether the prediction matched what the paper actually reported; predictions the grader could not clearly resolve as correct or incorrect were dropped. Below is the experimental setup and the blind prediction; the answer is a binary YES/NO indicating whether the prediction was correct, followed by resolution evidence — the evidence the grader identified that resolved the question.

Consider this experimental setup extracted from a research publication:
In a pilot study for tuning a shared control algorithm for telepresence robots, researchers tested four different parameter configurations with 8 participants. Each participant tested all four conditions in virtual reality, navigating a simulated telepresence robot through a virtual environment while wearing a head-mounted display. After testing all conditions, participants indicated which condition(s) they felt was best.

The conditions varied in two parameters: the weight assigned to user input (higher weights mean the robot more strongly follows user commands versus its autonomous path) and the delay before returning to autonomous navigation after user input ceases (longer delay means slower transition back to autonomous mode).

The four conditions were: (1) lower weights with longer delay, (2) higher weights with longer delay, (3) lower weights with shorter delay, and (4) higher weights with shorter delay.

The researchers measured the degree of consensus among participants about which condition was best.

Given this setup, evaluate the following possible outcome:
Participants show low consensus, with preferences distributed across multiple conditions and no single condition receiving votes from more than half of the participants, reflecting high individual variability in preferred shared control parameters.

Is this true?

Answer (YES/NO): NO